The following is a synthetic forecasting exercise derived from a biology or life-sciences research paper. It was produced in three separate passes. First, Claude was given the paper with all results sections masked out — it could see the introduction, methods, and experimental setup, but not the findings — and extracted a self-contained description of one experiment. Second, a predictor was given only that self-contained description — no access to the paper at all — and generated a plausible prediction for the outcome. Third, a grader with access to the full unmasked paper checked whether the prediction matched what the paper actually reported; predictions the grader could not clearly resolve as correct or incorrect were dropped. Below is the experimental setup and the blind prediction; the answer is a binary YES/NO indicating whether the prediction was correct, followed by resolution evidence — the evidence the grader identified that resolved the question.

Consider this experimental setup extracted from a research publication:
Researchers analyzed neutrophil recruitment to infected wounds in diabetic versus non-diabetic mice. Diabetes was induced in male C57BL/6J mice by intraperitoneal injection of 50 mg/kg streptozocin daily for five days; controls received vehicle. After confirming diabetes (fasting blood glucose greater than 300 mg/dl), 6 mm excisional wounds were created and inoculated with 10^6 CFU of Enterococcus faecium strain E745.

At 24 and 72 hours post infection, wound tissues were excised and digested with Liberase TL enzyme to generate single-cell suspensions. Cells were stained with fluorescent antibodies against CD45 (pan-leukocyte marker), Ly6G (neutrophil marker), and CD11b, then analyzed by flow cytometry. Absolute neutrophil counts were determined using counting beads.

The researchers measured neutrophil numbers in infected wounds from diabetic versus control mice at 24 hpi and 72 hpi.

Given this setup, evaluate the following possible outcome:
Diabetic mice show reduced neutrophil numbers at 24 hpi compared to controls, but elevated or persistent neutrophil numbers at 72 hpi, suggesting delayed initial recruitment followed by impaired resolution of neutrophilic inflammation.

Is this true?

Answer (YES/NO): NO